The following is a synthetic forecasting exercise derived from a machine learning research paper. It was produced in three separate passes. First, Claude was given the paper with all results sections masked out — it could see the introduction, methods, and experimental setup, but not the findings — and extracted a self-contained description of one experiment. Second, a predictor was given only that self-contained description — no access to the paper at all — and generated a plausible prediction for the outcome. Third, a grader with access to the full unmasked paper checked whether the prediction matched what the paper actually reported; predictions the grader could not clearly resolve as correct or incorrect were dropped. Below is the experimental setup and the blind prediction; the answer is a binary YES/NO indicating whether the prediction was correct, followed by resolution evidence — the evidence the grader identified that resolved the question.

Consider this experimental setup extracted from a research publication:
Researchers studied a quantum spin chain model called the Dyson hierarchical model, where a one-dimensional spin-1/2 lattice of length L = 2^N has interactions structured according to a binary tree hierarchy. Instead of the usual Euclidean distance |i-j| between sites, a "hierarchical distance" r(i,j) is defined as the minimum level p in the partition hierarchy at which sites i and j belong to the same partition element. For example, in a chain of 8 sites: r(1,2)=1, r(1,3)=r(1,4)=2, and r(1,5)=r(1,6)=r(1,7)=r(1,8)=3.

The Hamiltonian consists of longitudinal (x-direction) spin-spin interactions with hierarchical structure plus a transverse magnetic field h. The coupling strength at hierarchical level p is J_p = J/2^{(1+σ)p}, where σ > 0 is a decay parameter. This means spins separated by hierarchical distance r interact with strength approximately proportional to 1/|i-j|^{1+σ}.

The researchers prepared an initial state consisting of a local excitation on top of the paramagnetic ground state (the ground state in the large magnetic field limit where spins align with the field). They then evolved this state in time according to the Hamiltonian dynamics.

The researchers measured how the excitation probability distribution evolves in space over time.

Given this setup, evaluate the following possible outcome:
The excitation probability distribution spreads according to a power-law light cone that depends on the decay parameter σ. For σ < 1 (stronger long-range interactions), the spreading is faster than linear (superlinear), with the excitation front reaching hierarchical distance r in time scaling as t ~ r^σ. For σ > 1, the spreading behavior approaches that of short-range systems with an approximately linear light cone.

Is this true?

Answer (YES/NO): NO